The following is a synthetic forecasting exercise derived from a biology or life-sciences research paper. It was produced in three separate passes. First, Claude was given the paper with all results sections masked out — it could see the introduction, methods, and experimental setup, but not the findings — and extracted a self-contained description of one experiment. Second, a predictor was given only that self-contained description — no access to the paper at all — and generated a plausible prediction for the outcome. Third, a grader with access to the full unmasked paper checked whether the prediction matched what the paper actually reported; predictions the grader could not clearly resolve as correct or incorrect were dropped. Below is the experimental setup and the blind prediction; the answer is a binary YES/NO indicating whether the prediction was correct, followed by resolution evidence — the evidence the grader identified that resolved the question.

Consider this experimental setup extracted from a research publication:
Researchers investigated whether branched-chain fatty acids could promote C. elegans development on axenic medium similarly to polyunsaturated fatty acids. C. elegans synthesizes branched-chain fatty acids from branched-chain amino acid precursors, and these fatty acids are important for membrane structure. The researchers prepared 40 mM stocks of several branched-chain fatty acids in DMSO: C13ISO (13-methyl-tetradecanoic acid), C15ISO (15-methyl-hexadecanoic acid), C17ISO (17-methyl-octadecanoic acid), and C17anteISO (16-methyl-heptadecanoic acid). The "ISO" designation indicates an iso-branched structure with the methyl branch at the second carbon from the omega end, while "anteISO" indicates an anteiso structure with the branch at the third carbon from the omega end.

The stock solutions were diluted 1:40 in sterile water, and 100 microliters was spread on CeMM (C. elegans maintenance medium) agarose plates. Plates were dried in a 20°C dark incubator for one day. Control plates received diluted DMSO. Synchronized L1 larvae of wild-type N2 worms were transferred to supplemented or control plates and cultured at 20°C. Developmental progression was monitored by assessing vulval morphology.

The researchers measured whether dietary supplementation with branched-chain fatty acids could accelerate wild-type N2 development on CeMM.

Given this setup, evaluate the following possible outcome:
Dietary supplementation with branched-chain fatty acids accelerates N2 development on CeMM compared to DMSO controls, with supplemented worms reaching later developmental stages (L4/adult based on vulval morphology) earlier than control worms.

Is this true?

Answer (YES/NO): YES